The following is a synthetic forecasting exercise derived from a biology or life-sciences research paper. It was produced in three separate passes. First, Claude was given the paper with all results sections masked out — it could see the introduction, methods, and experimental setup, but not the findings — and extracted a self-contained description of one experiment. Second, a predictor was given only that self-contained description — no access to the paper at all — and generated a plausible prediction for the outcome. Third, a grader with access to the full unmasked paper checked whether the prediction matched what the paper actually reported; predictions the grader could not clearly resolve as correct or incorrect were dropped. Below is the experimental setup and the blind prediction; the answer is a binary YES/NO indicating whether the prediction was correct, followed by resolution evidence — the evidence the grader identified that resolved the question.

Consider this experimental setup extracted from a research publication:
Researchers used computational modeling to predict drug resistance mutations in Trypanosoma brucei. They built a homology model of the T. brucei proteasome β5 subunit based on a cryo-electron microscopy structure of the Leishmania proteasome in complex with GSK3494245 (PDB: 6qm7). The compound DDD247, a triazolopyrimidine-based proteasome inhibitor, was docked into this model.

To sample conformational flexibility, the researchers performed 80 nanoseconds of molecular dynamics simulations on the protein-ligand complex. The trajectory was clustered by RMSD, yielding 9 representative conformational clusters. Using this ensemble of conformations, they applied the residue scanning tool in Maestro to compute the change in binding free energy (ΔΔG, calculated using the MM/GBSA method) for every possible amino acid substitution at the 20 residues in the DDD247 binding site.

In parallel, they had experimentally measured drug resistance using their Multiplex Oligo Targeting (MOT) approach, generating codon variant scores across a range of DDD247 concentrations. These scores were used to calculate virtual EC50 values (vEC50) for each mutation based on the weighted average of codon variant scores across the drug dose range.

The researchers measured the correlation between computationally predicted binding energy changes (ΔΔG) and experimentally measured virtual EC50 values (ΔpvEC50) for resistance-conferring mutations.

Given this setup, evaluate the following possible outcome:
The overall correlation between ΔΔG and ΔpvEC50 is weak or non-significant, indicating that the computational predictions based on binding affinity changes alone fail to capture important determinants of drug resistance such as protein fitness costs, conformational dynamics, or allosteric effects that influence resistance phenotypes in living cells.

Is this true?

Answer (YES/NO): NO